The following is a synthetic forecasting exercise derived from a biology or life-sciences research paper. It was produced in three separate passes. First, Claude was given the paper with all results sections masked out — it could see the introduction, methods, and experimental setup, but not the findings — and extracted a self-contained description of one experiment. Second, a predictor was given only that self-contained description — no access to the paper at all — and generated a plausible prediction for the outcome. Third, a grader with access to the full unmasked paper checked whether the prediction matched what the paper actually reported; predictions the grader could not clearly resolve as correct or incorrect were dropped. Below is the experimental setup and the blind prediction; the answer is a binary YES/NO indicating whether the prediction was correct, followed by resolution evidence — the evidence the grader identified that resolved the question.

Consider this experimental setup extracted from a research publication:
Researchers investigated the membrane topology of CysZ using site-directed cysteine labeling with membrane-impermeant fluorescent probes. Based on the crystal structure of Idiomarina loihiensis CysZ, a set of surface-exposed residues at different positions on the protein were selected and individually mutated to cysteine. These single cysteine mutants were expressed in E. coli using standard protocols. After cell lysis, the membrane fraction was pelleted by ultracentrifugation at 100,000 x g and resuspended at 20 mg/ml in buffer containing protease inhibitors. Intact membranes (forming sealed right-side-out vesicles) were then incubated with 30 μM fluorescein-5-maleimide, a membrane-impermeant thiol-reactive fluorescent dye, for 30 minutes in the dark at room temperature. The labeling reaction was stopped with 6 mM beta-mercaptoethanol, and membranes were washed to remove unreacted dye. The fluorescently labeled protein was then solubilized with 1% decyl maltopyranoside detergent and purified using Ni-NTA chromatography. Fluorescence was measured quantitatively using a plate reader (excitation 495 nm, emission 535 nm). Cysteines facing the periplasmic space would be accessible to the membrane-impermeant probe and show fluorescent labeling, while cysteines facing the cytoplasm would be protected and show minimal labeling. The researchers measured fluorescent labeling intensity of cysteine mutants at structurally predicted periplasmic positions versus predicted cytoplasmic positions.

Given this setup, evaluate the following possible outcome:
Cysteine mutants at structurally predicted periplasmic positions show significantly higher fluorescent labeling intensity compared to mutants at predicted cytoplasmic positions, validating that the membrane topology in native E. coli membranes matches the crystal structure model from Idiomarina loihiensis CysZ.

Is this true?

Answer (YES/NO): YES